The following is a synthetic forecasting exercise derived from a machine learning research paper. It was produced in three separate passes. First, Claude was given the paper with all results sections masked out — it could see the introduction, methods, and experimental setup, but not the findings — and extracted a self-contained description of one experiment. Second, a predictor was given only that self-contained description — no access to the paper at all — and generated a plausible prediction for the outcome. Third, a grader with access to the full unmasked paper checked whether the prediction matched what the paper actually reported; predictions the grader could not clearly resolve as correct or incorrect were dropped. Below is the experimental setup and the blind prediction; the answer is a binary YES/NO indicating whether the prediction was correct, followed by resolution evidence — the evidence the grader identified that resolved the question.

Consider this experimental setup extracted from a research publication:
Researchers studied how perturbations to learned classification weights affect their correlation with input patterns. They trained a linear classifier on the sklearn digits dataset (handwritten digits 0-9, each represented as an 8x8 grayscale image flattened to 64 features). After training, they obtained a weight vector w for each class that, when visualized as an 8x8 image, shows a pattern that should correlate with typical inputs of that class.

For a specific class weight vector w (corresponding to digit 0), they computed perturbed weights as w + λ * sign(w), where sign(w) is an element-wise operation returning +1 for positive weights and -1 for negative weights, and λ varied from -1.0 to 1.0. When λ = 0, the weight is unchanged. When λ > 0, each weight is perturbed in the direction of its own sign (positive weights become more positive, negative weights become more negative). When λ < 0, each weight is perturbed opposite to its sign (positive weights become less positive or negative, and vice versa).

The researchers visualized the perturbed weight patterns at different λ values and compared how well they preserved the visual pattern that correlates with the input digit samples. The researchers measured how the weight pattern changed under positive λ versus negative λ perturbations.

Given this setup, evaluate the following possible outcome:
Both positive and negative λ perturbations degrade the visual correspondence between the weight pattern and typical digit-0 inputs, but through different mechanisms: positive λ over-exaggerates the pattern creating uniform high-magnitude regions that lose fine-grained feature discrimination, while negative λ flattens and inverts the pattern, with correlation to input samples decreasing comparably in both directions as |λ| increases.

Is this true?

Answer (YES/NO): NO